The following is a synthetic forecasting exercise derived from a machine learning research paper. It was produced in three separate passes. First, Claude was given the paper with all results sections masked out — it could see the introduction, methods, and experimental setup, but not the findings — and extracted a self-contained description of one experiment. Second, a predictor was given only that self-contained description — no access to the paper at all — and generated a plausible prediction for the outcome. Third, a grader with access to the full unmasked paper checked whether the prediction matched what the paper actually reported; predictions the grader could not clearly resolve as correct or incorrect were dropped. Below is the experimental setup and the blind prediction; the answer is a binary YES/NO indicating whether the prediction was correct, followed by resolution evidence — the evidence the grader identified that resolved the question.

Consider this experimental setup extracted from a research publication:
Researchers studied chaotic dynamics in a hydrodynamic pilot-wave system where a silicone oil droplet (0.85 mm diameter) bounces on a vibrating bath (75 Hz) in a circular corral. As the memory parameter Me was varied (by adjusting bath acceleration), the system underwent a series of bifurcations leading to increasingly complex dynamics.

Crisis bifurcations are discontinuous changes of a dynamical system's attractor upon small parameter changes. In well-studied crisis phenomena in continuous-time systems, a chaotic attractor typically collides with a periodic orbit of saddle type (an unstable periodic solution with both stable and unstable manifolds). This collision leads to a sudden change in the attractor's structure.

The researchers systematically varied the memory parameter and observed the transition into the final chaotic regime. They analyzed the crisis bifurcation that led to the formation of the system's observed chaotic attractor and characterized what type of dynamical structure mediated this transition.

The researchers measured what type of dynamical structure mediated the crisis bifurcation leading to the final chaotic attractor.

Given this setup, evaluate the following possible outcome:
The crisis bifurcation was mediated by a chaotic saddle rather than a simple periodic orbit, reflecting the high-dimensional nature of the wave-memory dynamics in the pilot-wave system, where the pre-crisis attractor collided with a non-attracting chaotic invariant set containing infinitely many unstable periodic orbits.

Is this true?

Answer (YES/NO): YES